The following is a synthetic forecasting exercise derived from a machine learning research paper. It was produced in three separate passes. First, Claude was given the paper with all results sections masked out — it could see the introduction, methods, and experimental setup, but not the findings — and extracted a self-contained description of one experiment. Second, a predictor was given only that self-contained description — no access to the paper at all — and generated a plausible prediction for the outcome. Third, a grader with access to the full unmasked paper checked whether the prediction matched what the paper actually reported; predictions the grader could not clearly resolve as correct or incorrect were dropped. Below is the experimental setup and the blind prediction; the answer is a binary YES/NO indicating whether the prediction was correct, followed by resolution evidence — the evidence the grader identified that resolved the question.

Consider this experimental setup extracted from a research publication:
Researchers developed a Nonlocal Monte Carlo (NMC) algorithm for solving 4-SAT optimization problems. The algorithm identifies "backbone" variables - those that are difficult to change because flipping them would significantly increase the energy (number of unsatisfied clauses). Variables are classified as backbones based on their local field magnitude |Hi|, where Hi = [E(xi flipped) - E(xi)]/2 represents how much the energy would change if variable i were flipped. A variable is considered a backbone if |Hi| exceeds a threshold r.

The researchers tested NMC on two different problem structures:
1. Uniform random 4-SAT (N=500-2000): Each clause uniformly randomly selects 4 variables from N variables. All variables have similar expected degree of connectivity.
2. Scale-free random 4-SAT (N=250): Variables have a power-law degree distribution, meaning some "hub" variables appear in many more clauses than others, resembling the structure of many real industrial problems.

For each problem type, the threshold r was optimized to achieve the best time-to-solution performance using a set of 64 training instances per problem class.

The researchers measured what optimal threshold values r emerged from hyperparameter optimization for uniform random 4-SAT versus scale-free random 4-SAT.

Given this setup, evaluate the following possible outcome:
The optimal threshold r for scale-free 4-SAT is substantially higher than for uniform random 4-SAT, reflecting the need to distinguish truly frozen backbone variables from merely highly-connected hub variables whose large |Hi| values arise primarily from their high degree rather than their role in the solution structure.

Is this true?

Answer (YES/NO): YES